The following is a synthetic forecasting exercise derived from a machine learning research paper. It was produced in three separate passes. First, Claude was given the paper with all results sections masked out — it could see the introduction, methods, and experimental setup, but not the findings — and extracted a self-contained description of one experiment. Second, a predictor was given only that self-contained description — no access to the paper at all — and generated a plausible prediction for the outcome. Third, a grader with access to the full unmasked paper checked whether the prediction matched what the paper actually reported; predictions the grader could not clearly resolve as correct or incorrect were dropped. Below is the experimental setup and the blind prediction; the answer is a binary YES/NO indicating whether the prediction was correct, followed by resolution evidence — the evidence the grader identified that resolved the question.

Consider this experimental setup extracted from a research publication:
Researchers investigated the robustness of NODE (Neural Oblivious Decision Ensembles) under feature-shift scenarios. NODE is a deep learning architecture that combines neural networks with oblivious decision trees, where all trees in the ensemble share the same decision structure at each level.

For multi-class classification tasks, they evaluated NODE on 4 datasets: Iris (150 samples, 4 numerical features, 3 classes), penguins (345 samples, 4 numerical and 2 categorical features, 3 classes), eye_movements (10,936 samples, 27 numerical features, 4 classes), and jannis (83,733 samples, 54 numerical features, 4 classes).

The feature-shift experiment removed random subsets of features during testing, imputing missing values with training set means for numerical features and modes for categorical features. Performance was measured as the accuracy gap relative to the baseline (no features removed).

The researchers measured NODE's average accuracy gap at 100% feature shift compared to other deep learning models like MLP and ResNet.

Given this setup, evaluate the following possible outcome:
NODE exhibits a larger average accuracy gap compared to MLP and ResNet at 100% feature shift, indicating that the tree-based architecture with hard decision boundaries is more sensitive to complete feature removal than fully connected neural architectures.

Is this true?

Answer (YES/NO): NO